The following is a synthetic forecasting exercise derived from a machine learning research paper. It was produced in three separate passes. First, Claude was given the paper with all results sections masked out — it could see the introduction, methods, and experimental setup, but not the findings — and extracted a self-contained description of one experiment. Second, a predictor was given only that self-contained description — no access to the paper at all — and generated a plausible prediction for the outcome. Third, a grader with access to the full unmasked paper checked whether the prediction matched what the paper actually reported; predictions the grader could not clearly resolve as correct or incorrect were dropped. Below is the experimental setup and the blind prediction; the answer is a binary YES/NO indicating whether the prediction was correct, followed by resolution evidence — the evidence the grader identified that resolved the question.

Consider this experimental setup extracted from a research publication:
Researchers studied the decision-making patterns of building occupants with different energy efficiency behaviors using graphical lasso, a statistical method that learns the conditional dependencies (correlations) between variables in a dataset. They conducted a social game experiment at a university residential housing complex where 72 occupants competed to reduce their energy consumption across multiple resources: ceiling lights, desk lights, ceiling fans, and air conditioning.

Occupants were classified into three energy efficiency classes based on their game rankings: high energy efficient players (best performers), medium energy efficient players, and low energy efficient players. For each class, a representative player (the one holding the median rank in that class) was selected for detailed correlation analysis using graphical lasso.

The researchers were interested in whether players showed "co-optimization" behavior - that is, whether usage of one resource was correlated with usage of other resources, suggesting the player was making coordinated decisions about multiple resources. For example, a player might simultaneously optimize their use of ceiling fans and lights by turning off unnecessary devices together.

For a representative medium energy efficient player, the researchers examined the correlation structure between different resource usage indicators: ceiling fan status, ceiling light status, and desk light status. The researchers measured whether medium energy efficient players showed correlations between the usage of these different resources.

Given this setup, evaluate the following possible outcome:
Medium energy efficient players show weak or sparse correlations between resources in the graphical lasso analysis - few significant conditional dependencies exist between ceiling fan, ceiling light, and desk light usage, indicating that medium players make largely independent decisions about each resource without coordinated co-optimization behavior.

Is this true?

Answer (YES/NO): NO